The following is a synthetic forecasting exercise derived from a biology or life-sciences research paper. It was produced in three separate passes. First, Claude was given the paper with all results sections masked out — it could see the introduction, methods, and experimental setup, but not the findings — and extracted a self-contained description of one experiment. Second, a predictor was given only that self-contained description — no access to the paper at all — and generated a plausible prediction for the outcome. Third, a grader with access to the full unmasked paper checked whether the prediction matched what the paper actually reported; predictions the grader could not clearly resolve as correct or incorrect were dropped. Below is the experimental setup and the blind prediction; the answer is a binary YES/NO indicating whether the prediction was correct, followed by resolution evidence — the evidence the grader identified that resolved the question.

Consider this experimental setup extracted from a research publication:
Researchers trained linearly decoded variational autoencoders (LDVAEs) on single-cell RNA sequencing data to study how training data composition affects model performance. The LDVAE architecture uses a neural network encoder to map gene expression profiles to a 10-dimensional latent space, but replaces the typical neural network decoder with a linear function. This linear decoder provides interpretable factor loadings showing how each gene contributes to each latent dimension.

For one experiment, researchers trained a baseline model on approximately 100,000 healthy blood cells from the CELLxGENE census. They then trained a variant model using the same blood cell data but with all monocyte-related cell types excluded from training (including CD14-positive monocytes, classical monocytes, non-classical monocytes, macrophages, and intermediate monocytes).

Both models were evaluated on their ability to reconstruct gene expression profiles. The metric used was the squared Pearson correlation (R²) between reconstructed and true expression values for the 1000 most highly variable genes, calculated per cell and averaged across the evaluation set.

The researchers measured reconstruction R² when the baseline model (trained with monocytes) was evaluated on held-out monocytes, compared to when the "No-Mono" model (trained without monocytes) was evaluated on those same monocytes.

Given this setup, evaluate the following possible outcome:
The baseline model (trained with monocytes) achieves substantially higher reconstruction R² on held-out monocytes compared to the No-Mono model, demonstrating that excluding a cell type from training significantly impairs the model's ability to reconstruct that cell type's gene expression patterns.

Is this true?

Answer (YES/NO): YES